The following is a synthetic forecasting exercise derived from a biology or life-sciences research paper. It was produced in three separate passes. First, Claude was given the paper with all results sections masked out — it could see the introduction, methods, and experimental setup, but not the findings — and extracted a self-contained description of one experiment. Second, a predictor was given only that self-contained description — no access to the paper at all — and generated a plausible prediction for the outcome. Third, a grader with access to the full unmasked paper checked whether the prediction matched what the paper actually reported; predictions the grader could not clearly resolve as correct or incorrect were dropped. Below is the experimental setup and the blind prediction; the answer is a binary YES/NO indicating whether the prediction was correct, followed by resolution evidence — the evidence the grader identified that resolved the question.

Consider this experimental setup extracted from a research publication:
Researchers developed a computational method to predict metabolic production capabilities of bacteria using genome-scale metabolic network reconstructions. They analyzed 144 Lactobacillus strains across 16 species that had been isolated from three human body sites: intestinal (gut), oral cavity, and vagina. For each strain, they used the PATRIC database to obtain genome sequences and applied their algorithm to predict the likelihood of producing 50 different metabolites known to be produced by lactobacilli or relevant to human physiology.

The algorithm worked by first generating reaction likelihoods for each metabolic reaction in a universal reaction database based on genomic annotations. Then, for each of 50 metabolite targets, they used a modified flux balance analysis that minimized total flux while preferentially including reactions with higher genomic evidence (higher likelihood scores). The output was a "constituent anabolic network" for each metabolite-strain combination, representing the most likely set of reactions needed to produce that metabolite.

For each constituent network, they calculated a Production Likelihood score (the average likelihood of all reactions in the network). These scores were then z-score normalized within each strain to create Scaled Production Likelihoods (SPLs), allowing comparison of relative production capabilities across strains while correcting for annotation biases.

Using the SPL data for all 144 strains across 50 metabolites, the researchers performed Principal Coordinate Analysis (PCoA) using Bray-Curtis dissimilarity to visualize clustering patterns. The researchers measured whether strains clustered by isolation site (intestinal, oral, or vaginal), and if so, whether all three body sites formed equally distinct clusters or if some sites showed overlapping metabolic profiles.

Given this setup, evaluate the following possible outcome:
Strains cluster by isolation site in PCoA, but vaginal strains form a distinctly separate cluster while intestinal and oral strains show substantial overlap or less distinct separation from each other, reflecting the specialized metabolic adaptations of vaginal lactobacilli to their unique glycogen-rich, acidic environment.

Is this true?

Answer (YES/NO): YES